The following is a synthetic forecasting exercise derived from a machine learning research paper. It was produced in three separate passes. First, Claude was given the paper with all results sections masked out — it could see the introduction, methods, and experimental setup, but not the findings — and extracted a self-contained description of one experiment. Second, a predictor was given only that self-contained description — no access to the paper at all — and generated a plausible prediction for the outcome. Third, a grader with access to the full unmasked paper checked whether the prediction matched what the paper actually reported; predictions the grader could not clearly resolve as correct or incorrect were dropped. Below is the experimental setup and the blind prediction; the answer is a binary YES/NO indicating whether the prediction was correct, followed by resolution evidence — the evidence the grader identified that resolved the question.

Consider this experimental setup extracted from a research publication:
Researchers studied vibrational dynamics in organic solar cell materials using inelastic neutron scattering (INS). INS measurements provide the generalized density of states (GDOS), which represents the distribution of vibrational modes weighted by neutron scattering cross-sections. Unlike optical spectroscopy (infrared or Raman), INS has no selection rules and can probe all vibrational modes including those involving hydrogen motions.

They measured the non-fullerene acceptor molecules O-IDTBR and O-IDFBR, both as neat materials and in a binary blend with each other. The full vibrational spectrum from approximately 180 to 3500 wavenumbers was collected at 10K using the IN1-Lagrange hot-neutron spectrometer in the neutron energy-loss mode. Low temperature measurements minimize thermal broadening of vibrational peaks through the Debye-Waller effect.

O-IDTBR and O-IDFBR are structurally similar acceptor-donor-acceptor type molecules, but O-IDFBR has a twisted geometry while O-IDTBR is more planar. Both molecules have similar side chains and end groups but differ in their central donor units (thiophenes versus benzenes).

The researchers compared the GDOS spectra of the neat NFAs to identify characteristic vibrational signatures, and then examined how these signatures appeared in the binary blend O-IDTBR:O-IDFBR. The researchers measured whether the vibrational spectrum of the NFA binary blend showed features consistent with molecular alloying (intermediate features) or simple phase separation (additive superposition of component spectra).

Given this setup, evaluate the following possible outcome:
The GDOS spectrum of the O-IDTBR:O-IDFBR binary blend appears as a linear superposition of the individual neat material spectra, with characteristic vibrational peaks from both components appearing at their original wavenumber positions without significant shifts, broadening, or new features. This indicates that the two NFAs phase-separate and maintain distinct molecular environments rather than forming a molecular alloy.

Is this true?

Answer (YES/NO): NO